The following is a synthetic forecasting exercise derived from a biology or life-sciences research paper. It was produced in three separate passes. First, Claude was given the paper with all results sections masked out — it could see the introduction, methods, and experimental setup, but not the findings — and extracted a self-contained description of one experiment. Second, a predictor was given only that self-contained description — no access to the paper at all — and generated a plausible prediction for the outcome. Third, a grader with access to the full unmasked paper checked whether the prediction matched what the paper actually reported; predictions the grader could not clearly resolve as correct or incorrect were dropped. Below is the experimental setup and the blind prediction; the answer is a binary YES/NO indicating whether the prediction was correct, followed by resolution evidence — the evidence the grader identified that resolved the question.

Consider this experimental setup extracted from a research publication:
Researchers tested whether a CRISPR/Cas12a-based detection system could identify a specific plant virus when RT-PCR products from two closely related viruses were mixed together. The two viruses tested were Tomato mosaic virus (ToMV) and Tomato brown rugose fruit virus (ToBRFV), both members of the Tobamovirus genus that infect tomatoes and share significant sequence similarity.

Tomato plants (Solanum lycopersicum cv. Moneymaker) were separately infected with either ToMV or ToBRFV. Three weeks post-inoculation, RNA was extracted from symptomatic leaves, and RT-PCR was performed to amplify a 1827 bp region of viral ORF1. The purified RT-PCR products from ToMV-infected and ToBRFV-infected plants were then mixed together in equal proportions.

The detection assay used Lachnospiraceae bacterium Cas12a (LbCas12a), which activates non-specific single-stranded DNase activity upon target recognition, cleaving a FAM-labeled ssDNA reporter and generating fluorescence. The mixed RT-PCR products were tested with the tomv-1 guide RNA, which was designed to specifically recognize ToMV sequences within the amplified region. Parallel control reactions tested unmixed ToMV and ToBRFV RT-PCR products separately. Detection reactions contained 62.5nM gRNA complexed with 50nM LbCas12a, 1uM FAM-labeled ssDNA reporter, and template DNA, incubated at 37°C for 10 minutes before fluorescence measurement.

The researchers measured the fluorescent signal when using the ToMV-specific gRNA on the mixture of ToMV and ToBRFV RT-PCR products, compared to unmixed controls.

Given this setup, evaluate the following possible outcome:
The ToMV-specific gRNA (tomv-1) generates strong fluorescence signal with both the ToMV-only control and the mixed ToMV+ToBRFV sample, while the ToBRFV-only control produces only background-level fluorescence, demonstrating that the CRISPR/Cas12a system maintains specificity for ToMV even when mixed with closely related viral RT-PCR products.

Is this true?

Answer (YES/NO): YES